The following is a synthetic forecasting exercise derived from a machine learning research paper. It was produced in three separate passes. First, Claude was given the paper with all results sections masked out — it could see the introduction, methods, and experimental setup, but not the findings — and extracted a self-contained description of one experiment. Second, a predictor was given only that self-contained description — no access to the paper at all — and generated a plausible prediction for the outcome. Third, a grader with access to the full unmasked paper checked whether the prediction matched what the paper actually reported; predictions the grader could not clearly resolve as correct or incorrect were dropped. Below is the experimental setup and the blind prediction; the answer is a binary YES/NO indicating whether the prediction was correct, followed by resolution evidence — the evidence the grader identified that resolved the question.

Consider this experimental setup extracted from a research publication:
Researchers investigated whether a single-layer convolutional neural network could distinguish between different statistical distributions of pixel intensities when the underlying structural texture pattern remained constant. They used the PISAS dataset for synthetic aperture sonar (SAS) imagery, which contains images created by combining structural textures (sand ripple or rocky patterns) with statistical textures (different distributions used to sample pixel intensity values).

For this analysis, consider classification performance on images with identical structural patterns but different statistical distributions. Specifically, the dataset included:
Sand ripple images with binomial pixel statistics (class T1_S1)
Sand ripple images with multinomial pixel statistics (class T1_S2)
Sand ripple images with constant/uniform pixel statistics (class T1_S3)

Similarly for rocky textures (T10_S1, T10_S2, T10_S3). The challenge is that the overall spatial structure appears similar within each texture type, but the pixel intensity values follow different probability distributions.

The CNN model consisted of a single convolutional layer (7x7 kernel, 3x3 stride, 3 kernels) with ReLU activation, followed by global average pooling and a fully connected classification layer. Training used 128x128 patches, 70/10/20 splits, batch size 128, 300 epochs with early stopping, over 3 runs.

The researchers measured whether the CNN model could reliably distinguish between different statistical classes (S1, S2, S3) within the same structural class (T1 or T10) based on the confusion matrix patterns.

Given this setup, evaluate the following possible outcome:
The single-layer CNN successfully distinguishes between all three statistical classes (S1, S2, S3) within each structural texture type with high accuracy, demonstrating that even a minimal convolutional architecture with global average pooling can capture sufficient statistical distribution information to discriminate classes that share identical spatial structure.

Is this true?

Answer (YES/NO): NO